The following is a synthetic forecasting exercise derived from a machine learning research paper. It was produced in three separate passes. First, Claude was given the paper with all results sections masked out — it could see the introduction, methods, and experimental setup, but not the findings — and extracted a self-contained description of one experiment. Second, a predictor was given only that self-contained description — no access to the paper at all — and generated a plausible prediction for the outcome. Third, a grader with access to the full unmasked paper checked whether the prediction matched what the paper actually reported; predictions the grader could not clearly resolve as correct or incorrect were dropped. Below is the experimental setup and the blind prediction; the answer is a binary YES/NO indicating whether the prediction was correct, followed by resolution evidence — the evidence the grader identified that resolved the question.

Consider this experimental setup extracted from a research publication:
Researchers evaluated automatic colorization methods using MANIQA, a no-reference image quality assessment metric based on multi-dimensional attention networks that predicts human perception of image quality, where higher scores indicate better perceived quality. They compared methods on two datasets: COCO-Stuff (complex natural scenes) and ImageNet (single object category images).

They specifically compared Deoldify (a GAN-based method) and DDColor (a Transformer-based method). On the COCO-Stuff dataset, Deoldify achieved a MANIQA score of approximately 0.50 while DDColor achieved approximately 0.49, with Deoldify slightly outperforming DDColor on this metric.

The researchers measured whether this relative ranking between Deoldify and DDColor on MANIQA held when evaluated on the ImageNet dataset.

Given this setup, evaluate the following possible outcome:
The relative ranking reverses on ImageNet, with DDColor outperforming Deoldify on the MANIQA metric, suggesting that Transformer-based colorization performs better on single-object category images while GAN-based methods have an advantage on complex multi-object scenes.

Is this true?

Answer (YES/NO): NO